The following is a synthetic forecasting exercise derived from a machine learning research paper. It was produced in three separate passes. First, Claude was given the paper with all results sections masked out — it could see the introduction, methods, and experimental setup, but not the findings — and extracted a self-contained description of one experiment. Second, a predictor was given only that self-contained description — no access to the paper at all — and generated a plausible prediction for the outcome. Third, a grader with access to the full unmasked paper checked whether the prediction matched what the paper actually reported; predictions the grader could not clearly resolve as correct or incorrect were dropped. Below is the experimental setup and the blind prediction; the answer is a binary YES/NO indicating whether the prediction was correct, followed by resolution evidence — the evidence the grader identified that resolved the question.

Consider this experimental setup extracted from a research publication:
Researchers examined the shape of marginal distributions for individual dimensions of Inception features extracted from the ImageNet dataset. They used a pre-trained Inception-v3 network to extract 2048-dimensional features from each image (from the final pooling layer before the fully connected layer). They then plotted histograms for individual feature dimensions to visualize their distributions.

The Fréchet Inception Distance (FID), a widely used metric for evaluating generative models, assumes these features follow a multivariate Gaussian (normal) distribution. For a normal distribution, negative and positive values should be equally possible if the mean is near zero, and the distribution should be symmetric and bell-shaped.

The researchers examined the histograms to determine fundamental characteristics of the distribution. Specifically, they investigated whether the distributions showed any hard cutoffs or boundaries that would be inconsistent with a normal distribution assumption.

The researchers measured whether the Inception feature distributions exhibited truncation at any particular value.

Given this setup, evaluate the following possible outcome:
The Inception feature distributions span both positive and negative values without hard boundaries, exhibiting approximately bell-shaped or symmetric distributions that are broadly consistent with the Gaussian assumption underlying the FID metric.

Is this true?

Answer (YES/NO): NO